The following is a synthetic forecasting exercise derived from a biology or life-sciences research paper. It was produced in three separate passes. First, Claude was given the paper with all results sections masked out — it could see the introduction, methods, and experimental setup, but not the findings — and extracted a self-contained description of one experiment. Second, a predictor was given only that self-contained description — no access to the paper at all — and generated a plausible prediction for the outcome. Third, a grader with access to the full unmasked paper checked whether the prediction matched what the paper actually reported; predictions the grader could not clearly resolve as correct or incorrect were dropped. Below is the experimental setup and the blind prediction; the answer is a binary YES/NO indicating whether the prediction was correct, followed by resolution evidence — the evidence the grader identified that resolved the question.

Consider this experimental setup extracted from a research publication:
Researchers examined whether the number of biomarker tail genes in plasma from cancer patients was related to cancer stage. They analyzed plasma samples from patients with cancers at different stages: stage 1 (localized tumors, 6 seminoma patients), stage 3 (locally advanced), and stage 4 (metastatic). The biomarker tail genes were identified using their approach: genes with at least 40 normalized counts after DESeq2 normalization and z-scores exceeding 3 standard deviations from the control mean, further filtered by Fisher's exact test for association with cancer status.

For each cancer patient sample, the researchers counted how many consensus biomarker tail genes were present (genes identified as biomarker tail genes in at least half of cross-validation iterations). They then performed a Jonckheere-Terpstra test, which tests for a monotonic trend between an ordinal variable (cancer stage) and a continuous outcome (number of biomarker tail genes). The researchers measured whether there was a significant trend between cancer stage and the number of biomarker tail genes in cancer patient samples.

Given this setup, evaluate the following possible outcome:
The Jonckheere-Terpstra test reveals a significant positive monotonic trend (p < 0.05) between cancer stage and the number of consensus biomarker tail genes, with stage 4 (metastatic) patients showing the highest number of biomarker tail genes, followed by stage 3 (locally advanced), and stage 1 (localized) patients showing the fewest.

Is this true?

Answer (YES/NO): NO